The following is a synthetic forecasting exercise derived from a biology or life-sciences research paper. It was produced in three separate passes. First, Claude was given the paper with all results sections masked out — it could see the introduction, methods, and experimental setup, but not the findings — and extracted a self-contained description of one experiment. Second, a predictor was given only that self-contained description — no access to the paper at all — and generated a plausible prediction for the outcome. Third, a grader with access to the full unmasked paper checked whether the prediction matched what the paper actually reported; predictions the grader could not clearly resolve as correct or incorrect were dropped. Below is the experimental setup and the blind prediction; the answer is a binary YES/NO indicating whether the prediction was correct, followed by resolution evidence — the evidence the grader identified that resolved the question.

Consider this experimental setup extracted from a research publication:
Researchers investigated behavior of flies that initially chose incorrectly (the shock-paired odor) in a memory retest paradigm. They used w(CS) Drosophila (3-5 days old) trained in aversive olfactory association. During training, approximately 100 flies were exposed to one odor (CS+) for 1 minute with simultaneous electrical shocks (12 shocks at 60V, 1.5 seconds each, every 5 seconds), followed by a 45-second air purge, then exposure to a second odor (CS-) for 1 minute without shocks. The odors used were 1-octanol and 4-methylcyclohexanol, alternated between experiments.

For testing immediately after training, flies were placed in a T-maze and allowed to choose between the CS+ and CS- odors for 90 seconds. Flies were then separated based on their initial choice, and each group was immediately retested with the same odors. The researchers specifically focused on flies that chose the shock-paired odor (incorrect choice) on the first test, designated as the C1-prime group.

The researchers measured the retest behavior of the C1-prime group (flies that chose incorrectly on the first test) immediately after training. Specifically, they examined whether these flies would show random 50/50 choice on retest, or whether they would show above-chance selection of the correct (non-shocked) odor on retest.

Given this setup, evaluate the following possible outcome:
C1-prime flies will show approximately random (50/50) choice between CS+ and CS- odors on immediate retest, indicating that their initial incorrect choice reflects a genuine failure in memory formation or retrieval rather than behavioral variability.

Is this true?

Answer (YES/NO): NO